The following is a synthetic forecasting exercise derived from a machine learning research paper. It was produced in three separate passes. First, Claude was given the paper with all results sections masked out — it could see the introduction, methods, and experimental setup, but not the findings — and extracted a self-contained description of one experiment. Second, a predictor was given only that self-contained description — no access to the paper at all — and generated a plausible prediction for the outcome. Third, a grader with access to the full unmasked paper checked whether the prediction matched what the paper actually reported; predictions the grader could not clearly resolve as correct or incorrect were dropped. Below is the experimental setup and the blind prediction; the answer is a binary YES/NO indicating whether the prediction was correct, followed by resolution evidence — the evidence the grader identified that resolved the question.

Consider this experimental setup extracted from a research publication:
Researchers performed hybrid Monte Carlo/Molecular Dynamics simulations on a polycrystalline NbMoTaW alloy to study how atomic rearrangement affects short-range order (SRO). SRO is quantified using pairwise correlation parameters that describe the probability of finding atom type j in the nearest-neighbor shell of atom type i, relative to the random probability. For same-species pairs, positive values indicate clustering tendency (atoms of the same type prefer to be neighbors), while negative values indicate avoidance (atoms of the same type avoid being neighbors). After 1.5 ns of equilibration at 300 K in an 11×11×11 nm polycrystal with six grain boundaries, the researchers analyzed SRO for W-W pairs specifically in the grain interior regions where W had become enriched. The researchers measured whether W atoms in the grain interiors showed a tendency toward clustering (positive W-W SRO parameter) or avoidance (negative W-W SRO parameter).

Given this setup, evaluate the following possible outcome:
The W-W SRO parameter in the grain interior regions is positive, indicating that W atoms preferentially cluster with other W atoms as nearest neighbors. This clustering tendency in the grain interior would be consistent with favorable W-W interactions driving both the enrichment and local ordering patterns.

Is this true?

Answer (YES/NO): YES